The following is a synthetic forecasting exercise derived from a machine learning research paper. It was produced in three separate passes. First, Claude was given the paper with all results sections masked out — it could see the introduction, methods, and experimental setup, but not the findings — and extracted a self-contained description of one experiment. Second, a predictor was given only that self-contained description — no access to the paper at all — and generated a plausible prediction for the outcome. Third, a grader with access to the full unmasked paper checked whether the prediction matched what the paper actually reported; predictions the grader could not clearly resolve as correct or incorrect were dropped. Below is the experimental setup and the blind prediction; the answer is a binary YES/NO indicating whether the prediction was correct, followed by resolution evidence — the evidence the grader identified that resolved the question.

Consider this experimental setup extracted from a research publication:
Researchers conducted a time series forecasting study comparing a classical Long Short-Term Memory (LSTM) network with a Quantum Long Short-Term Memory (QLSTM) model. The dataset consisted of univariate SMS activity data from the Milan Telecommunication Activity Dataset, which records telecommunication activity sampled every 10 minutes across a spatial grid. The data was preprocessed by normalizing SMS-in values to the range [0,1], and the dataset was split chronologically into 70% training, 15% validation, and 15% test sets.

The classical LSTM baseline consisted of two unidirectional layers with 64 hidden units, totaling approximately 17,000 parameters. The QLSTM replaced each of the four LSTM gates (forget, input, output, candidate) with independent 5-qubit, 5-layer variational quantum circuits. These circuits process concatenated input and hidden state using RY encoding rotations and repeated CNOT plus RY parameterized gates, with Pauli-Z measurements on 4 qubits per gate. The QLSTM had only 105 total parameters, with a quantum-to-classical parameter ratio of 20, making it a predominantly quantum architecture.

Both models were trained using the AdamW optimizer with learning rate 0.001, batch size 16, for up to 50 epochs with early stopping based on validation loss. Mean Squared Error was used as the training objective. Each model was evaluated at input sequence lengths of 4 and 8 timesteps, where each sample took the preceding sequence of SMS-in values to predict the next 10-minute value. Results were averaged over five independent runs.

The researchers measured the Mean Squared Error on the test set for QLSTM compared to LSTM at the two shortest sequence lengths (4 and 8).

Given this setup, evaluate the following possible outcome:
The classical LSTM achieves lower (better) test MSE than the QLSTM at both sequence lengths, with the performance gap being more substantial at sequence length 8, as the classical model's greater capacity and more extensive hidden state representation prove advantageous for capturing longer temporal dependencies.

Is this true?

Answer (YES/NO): NO